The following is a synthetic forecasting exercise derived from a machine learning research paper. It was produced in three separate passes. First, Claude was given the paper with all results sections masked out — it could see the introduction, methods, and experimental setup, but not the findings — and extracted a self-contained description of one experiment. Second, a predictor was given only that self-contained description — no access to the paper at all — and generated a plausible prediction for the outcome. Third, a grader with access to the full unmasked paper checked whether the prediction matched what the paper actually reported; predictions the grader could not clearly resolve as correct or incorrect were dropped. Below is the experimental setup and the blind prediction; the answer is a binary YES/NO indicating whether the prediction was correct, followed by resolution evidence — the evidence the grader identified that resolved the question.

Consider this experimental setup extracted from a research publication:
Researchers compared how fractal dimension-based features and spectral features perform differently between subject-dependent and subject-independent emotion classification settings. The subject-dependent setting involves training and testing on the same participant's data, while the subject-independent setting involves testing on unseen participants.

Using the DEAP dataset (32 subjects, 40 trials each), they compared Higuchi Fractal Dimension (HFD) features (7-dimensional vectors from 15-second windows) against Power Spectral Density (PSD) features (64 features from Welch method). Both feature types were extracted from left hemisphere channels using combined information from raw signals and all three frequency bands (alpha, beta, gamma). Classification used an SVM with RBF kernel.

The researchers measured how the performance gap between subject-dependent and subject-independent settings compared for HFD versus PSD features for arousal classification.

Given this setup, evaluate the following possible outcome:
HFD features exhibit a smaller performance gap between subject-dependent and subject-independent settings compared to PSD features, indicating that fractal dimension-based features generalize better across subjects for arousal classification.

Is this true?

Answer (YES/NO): YES